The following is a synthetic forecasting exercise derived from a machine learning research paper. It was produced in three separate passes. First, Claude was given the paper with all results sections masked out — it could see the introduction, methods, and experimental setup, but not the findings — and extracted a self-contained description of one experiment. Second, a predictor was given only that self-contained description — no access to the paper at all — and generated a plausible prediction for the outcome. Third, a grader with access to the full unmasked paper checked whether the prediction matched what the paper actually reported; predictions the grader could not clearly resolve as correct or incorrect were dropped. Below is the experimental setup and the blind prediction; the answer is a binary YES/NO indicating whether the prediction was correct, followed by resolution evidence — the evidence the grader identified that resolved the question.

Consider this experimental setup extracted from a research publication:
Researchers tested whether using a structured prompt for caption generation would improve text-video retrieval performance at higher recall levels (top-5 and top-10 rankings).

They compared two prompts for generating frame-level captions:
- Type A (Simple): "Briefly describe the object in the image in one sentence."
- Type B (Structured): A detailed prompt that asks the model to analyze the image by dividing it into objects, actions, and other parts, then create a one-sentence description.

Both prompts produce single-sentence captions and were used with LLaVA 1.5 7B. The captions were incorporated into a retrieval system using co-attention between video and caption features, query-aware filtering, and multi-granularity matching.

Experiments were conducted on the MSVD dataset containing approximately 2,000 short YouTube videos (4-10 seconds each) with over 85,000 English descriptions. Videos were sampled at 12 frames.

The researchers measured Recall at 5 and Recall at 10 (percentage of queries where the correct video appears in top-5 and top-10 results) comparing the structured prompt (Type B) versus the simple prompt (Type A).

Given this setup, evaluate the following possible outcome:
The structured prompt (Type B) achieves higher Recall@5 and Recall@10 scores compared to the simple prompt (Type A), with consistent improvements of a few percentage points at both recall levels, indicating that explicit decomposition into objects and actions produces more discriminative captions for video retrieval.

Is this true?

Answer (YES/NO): NO